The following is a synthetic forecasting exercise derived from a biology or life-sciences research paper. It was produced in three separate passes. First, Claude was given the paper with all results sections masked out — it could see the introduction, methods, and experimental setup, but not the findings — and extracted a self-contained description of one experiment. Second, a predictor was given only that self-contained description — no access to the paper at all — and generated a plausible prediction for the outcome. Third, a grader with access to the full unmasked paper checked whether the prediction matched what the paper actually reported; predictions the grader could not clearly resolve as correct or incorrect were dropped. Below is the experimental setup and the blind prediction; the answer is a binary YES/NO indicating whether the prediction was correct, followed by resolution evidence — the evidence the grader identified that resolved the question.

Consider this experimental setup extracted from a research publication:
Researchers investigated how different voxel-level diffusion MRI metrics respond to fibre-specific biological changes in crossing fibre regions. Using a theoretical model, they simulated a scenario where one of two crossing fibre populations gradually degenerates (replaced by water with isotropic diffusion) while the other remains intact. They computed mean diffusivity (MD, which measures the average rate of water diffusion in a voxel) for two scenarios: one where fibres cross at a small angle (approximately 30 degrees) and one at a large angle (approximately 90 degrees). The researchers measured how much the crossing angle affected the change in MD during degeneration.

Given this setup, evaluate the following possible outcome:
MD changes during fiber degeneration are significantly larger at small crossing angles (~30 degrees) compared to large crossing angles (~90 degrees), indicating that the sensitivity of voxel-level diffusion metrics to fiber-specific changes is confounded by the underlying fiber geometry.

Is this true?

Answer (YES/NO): NO